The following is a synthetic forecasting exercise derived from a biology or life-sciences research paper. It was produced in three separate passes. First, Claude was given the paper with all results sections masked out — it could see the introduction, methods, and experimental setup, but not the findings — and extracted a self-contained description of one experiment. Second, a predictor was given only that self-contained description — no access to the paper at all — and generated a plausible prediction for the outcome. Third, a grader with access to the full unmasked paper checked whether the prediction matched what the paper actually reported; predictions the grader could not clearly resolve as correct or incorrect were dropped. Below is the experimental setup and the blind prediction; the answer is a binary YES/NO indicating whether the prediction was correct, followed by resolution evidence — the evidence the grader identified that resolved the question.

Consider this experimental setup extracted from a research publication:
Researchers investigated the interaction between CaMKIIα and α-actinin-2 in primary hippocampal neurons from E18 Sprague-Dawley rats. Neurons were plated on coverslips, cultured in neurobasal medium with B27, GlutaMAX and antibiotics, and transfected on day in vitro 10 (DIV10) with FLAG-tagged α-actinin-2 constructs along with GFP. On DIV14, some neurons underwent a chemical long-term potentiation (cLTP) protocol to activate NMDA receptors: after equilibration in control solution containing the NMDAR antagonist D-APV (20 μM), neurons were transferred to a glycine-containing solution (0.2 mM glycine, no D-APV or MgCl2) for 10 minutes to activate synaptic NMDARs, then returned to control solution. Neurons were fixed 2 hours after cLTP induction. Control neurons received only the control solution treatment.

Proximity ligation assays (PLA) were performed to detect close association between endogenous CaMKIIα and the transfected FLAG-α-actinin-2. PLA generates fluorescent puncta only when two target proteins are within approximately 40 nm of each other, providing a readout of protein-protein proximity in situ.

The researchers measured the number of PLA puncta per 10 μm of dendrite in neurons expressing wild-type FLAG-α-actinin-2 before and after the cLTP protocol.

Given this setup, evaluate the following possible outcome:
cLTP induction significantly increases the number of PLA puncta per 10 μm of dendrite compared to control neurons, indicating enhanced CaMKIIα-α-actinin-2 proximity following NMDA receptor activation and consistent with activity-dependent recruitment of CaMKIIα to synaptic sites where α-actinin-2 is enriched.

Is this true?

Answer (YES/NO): YES